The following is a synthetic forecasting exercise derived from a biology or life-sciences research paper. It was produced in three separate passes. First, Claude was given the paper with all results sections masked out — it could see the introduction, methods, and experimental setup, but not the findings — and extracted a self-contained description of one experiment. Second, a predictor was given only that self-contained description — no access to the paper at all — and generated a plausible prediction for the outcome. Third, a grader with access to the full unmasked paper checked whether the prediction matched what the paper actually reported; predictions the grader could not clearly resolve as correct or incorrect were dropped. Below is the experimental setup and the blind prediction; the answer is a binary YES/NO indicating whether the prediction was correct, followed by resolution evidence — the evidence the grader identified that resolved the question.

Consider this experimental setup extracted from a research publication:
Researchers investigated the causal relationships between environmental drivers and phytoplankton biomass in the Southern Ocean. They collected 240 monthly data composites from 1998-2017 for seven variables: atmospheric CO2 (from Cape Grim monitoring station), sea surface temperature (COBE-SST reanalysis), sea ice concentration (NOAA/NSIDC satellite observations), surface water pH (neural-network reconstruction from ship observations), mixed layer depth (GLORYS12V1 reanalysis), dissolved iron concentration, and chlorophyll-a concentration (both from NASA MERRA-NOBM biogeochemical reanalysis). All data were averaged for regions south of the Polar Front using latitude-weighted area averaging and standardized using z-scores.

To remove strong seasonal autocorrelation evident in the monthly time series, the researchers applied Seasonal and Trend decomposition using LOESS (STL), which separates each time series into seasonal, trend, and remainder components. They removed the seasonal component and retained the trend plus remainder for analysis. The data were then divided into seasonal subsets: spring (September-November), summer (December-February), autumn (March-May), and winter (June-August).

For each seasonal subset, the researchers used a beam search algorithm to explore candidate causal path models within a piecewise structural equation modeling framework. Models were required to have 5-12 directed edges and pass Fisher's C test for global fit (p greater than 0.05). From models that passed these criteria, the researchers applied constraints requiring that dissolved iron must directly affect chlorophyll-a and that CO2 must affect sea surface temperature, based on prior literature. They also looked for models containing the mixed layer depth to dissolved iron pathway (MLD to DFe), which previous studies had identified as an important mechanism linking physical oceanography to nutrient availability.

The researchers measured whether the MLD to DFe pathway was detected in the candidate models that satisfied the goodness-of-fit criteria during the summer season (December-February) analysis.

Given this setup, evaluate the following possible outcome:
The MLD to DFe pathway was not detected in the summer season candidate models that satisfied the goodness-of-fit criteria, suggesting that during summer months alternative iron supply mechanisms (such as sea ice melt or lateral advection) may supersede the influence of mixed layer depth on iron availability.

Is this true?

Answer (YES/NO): YES